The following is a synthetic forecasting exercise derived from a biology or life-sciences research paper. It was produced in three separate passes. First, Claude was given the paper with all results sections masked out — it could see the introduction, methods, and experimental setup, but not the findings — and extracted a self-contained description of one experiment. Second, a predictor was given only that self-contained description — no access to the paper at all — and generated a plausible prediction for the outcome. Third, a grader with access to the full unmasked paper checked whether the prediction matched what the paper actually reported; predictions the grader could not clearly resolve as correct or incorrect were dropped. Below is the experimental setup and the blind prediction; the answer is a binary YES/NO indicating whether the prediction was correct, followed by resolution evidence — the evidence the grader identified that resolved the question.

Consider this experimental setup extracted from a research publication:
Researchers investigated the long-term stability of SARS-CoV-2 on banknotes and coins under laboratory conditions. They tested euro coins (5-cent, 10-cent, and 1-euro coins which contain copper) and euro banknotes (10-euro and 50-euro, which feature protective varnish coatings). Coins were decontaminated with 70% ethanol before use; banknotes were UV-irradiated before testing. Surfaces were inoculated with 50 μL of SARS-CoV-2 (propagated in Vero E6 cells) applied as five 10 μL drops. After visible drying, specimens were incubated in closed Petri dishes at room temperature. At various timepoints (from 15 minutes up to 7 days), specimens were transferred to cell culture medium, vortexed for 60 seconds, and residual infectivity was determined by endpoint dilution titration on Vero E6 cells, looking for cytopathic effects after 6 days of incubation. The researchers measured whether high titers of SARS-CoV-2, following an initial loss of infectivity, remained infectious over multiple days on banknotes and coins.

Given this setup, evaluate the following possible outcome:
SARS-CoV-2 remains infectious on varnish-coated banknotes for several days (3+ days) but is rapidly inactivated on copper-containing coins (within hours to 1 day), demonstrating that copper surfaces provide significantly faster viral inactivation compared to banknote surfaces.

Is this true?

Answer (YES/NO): NO